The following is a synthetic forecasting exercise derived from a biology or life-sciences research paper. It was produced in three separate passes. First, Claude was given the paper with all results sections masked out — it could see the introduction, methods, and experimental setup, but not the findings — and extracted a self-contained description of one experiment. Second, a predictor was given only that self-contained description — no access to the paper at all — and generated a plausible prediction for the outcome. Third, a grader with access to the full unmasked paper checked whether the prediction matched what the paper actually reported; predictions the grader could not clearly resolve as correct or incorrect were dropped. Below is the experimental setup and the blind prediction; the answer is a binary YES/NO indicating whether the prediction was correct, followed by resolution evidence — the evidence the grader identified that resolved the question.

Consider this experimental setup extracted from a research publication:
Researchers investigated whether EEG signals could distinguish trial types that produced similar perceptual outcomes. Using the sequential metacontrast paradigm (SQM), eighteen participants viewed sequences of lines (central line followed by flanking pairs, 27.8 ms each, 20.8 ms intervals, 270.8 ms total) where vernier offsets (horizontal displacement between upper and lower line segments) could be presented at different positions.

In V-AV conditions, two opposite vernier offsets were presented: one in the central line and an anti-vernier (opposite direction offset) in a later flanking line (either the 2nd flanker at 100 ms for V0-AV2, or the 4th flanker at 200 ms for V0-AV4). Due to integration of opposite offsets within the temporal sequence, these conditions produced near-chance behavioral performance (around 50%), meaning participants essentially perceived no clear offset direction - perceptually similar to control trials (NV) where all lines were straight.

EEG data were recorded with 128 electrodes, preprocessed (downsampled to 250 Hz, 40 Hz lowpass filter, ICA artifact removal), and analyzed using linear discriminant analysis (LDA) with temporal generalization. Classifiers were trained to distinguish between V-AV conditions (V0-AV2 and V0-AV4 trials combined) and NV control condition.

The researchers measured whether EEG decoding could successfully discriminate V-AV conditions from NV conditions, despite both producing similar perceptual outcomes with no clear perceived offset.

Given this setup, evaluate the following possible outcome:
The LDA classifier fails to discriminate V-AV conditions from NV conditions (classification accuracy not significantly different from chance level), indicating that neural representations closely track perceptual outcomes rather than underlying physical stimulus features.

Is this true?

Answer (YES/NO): NO